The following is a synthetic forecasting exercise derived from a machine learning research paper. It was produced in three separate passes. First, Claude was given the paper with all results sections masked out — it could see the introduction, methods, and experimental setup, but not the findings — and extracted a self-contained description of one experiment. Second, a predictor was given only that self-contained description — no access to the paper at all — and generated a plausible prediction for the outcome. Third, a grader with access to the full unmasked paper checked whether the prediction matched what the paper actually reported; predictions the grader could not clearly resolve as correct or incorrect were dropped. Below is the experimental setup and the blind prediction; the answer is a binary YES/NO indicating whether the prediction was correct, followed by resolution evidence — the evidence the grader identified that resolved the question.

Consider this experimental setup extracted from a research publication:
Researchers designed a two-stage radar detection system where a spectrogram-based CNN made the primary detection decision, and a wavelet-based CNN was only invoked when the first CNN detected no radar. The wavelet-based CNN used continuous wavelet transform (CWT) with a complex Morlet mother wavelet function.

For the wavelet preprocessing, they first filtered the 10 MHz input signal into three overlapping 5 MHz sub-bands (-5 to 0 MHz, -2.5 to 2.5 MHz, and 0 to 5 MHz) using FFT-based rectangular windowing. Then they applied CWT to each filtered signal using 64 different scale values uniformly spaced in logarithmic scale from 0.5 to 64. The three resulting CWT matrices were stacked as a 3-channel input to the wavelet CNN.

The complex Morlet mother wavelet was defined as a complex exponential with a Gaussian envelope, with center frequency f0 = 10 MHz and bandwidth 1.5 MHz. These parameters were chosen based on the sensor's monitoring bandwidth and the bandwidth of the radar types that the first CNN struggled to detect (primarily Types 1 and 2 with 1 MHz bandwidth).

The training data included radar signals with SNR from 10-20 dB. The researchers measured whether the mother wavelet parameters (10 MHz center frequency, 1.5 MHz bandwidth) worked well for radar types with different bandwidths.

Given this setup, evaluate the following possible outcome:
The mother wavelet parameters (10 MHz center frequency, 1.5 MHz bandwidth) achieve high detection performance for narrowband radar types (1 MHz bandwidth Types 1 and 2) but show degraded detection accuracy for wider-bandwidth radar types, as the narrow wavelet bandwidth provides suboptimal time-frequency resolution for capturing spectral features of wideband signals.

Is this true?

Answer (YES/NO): NO